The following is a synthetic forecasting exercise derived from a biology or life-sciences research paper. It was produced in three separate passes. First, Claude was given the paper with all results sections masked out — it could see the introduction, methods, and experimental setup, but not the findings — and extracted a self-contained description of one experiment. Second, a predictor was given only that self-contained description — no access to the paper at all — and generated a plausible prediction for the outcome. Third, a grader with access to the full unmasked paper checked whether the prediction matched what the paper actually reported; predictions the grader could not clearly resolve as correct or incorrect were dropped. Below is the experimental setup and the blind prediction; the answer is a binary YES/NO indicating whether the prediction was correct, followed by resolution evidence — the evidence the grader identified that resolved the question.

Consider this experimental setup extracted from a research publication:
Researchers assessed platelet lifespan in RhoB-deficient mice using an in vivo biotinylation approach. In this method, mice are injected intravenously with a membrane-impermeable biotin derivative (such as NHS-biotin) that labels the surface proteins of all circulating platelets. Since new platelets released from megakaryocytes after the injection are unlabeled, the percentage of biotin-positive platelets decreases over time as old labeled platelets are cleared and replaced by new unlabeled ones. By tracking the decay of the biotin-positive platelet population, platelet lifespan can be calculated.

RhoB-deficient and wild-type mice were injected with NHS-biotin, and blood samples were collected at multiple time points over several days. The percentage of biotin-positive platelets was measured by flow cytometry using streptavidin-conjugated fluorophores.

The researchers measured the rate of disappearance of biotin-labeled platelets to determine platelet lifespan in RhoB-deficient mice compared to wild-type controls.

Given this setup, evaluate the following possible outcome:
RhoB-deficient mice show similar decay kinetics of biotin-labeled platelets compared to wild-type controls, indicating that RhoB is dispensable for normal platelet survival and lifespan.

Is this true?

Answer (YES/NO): NO